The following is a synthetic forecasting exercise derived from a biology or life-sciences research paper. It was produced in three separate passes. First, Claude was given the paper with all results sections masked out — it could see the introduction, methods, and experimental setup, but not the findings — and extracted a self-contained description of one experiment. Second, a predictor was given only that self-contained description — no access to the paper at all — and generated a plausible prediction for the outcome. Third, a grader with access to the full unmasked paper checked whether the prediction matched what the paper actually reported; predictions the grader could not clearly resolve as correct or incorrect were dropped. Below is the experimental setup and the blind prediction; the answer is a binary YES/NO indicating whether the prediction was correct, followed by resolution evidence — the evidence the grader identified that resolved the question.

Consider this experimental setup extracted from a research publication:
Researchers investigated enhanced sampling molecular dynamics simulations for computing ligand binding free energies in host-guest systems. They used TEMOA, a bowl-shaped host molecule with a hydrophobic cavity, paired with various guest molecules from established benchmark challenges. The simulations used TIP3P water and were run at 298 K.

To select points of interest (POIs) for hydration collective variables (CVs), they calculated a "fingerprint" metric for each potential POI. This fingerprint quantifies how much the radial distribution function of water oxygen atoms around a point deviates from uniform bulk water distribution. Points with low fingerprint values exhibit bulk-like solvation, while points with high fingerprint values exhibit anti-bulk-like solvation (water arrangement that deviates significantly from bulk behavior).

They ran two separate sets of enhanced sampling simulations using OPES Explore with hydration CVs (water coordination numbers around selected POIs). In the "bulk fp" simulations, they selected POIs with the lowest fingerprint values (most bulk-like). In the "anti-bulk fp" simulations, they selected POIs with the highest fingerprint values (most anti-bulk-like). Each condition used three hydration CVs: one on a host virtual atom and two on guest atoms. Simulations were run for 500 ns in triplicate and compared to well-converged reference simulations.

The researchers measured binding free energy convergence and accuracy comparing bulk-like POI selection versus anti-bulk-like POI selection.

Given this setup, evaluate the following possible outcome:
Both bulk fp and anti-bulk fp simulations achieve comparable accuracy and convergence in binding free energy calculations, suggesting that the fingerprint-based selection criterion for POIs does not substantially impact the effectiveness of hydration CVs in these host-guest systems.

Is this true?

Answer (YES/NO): NO